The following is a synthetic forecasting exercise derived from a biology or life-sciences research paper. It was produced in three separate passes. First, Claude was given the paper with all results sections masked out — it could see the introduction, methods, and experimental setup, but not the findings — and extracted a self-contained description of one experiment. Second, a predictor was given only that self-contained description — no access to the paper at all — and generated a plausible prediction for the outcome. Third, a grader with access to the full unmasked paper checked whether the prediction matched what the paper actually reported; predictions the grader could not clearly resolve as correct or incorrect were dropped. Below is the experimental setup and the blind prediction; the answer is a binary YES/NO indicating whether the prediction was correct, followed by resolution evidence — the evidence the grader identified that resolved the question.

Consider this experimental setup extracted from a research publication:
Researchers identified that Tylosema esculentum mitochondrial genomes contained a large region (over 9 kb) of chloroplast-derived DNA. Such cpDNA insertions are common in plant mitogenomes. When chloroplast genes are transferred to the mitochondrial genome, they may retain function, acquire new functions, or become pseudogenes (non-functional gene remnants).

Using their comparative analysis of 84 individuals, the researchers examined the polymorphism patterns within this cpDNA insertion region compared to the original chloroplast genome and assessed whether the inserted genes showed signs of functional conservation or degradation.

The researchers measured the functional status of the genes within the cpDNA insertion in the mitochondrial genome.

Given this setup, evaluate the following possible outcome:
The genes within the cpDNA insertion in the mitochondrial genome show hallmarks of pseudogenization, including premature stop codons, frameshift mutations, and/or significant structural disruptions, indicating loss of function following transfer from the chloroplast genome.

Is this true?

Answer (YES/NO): YES